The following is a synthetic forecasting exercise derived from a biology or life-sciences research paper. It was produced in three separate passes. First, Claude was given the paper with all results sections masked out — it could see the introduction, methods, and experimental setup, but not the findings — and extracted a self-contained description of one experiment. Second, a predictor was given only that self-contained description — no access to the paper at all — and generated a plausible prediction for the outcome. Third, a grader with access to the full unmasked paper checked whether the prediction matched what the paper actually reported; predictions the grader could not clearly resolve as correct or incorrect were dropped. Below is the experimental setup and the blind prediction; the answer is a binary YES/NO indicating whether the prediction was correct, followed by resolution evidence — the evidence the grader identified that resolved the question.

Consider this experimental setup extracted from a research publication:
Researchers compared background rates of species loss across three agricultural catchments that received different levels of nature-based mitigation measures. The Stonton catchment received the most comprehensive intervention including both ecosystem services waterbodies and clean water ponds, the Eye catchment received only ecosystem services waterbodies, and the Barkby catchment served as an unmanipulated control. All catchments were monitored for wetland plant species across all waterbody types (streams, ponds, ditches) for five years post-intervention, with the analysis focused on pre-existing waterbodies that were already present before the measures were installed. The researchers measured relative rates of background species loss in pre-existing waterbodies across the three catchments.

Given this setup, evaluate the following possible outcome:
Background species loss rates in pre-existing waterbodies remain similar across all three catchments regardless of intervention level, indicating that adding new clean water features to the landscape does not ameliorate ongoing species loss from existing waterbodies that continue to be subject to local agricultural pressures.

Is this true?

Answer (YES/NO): NO